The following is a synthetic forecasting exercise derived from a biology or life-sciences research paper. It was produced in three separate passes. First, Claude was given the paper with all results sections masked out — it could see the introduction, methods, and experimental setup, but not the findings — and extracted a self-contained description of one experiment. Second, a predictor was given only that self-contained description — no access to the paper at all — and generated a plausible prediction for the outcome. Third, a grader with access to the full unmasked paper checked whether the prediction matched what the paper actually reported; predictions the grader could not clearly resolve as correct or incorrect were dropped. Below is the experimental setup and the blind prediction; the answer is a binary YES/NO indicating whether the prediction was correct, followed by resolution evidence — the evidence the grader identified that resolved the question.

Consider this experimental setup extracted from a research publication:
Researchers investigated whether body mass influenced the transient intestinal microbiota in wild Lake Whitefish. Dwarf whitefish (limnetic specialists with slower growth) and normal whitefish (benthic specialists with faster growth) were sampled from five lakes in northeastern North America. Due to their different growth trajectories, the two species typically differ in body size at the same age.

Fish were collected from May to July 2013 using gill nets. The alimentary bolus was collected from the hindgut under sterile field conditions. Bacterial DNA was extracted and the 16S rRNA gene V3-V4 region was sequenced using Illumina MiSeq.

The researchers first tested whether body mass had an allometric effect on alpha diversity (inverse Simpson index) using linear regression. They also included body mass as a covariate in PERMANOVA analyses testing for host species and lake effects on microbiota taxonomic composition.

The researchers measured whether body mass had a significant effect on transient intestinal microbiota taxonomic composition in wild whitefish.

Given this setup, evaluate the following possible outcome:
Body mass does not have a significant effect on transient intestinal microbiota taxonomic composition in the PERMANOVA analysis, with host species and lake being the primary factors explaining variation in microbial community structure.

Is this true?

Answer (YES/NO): YES